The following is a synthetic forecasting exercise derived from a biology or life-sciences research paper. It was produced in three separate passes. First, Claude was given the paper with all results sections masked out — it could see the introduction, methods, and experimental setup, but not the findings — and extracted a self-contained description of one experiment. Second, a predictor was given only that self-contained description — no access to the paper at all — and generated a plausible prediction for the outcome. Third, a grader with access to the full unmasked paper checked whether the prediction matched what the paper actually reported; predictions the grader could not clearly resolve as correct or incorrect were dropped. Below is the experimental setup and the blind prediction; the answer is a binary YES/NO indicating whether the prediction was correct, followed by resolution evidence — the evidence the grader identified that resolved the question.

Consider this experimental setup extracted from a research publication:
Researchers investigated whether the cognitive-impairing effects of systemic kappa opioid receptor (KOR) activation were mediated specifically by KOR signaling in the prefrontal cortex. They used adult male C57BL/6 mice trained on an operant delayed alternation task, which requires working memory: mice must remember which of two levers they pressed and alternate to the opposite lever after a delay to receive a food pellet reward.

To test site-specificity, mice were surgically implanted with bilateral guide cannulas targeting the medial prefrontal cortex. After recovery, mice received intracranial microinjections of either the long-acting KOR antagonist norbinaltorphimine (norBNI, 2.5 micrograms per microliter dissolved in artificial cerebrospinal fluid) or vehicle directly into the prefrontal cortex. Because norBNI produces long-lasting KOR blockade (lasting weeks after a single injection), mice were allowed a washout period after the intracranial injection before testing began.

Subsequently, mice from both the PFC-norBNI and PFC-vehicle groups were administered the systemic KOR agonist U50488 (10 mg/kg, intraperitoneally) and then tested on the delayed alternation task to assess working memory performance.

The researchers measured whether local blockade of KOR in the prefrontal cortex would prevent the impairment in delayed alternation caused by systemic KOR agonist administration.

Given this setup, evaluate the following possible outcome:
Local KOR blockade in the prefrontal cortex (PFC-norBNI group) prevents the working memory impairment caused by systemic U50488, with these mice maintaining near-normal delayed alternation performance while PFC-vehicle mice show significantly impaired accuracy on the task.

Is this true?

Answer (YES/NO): YES